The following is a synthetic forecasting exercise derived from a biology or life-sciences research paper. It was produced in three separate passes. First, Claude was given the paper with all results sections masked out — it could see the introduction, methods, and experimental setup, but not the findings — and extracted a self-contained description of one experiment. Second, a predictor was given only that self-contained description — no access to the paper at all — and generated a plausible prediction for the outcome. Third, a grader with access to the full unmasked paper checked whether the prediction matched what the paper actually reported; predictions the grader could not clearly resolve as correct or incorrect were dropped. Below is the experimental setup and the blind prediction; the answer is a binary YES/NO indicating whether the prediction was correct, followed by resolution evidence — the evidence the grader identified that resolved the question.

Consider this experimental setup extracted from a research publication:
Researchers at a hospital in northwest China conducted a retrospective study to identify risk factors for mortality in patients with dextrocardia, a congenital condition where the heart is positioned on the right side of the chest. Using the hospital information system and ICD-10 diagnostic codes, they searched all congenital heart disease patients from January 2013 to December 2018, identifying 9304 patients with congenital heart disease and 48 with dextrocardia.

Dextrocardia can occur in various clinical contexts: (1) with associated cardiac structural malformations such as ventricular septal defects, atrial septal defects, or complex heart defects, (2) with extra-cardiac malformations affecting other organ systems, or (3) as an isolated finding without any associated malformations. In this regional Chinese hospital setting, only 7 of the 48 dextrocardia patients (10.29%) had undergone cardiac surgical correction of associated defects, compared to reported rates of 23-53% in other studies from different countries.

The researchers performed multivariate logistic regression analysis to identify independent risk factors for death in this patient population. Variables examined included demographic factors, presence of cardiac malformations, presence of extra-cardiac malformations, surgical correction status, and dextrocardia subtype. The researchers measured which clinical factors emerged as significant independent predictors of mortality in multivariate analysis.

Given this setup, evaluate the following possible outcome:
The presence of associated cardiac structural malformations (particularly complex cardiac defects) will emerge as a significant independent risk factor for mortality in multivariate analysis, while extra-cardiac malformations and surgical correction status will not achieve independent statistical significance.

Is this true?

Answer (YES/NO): NO